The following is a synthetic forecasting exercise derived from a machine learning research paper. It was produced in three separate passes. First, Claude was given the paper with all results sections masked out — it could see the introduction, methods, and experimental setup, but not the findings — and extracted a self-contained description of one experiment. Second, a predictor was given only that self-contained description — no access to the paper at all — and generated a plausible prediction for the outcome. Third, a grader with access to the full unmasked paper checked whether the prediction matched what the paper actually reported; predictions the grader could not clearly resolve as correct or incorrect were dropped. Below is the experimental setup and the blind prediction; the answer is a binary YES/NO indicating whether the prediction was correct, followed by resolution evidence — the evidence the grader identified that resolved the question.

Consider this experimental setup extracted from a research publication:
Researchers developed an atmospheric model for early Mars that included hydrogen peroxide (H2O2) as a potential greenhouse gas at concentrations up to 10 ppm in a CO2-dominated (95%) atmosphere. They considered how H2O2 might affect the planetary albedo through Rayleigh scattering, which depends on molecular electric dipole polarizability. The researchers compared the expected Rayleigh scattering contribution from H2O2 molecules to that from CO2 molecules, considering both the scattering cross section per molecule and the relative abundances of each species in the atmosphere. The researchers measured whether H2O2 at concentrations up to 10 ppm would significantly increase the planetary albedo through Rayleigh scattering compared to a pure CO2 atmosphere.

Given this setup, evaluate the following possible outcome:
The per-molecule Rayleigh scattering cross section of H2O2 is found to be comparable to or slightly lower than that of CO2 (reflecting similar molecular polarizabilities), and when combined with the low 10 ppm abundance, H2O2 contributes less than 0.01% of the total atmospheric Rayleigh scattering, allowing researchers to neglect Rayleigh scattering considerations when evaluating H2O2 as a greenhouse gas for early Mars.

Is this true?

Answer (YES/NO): YES